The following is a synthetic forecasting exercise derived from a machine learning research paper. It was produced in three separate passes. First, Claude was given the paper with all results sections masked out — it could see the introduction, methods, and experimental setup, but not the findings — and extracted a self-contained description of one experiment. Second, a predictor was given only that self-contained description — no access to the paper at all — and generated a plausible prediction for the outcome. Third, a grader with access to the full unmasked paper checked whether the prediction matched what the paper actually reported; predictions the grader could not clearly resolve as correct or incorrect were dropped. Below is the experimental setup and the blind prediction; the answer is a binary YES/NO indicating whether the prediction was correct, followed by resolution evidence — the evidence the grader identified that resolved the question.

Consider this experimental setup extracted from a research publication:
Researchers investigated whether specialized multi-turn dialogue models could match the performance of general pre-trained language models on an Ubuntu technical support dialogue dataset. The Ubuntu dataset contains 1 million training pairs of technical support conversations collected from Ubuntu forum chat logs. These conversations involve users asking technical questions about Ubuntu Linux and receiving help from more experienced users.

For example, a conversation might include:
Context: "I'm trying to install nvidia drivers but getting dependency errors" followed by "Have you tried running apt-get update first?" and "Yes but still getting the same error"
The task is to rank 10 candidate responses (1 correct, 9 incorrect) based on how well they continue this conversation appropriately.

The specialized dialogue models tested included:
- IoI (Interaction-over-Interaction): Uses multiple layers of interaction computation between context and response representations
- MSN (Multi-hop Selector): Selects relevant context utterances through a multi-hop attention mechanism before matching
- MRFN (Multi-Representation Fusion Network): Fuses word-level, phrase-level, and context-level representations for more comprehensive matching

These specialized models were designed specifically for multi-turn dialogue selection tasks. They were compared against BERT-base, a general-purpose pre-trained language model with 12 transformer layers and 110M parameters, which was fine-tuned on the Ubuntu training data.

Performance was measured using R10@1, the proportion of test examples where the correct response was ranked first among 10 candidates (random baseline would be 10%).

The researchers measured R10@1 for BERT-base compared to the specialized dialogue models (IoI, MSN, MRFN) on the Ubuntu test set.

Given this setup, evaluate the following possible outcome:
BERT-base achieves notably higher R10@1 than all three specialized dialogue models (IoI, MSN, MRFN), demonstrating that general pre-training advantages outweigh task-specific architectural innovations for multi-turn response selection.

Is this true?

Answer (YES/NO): NO